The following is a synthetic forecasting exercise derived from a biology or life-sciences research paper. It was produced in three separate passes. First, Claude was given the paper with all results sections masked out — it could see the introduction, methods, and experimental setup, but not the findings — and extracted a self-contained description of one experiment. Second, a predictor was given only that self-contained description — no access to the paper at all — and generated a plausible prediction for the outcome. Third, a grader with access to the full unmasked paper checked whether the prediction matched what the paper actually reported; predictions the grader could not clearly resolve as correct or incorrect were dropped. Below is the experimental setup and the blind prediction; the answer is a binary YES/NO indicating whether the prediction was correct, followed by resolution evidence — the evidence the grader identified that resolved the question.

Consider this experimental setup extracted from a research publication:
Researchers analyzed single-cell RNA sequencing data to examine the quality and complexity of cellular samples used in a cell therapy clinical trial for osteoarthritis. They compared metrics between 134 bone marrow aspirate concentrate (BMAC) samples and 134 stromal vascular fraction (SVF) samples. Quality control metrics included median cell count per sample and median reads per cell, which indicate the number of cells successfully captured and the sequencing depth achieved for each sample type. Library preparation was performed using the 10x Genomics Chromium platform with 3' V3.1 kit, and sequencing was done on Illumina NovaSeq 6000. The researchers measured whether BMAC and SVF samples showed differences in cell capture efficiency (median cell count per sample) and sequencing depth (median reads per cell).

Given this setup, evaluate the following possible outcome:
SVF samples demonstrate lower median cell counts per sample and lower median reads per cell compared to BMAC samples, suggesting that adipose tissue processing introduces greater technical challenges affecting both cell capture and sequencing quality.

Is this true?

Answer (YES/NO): NO